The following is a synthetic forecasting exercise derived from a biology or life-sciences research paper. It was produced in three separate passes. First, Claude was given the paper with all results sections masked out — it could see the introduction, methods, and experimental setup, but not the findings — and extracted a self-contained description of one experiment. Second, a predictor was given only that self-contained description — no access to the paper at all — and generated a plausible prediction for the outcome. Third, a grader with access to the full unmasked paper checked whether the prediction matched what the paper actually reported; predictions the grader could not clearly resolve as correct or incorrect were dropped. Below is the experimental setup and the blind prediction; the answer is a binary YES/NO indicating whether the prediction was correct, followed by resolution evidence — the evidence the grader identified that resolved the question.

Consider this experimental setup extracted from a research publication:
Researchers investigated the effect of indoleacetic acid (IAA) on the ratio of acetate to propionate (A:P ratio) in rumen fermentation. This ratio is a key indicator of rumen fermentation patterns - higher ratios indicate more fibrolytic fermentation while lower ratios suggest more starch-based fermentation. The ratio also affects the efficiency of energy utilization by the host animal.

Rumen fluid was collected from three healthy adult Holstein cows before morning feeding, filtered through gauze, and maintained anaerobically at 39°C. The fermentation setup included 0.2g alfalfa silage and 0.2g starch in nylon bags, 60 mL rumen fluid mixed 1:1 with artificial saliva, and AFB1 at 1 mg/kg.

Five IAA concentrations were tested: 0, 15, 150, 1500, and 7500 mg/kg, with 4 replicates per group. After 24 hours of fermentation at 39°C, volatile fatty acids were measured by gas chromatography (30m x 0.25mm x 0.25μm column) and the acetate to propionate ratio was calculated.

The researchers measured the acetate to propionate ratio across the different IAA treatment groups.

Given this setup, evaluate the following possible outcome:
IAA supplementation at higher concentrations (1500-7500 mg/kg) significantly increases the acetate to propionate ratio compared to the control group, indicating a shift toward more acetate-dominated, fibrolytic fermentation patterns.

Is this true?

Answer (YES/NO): YES